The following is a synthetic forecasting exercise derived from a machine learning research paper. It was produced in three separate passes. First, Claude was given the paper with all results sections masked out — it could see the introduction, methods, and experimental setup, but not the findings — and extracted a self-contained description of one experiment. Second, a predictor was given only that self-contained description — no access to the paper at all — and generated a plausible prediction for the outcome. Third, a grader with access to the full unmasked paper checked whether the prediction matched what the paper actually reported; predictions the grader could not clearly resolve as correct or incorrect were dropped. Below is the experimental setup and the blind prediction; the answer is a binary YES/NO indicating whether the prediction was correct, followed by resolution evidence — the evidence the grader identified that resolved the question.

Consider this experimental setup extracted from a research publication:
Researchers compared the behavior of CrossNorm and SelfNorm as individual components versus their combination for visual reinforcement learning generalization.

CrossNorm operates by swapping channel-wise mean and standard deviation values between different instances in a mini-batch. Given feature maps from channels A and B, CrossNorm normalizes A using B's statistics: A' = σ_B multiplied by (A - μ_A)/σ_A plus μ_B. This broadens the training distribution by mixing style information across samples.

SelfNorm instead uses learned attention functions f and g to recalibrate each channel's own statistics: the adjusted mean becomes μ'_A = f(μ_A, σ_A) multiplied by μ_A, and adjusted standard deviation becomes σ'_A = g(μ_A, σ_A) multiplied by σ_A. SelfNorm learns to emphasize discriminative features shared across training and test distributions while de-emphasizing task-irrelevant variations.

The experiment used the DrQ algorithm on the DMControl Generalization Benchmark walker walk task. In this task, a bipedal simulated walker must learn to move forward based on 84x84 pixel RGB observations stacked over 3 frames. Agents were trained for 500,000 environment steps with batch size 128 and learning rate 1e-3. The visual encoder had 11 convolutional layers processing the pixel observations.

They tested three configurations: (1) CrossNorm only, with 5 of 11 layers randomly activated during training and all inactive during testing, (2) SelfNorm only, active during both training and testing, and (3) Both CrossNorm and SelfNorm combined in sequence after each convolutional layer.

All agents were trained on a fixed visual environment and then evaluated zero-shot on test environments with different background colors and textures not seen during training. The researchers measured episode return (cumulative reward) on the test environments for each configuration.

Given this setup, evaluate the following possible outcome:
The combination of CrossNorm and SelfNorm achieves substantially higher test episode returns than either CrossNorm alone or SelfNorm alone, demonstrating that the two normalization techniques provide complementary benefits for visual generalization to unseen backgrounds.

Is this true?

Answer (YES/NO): NO